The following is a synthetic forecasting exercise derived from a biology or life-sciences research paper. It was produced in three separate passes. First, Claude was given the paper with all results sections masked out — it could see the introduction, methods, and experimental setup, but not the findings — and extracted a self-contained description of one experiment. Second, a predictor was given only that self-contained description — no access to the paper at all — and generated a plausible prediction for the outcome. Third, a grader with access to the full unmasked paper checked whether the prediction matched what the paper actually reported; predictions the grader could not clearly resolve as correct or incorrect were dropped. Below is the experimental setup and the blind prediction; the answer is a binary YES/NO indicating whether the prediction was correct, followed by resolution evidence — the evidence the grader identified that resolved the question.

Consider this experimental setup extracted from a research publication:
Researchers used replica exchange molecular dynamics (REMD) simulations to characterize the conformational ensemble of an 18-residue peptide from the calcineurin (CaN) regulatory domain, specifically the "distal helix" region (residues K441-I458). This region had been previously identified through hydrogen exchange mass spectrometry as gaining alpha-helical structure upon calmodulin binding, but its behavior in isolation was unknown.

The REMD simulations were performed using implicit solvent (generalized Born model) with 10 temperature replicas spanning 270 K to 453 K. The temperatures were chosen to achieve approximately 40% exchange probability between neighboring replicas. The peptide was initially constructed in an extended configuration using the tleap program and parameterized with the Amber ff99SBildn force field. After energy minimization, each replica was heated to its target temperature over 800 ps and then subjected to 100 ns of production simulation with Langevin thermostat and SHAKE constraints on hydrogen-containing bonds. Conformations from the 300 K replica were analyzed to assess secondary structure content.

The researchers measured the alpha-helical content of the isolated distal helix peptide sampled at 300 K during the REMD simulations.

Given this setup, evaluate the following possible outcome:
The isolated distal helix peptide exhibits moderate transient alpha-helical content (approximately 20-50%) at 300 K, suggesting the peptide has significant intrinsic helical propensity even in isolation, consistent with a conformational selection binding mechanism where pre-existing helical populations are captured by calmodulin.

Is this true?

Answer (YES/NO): YES